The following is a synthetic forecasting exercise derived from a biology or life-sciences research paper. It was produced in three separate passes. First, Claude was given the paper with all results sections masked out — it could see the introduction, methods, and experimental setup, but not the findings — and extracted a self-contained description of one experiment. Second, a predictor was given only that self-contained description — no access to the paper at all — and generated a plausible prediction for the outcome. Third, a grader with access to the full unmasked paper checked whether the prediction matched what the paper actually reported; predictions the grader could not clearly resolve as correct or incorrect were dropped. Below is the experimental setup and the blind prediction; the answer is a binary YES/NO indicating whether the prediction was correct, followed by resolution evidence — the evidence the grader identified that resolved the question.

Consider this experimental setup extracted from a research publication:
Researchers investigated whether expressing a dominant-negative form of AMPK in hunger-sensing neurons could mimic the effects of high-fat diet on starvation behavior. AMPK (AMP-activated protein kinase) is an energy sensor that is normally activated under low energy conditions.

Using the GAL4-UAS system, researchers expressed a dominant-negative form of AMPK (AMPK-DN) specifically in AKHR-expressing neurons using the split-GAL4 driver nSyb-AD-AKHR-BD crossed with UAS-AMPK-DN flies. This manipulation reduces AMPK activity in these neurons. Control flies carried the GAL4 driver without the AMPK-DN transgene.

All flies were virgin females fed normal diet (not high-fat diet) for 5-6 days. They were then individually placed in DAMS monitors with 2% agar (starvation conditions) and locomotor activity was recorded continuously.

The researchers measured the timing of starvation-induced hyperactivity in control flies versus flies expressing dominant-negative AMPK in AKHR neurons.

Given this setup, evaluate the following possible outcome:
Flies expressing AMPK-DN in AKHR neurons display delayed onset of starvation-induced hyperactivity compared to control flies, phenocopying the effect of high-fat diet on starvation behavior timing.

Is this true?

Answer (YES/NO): NO